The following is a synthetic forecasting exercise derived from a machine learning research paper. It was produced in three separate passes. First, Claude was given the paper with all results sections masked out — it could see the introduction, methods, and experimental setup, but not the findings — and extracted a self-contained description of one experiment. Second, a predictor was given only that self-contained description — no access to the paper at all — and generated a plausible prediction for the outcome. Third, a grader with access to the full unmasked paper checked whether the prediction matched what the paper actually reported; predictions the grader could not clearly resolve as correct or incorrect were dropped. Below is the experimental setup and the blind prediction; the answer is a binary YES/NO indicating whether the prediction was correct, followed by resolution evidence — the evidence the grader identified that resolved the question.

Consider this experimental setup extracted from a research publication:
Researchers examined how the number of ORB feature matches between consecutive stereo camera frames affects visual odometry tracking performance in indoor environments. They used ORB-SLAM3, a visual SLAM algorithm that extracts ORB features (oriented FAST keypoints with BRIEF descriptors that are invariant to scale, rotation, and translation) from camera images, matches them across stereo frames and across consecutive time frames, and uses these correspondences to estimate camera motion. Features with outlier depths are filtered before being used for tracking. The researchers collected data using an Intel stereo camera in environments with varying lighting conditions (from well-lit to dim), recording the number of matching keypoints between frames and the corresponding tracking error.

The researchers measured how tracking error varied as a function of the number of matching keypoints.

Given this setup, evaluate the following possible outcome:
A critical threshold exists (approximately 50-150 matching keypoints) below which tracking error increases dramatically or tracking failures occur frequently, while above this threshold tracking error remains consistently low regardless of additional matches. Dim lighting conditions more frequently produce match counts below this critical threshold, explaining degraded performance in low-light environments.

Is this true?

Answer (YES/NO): NO